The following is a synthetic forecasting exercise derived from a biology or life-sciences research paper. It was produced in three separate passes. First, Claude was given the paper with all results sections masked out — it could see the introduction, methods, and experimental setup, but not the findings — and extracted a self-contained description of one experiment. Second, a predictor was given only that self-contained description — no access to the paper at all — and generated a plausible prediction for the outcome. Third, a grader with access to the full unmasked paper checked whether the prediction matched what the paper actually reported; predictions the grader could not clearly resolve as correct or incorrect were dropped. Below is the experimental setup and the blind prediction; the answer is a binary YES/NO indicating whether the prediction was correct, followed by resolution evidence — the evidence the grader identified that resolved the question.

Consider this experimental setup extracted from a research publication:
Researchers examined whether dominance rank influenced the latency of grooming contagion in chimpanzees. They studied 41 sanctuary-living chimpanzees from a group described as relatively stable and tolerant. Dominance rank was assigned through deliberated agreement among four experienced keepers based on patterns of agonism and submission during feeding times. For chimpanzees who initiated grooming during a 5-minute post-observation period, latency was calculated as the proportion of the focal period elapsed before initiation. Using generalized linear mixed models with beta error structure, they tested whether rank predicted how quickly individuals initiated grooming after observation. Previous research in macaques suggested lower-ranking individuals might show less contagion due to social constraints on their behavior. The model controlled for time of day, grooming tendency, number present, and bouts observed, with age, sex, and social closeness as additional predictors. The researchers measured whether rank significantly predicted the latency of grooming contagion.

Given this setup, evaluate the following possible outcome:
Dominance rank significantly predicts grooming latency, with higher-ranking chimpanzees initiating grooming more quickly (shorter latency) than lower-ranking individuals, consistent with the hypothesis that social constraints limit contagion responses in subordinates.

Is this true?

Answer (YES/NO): NO